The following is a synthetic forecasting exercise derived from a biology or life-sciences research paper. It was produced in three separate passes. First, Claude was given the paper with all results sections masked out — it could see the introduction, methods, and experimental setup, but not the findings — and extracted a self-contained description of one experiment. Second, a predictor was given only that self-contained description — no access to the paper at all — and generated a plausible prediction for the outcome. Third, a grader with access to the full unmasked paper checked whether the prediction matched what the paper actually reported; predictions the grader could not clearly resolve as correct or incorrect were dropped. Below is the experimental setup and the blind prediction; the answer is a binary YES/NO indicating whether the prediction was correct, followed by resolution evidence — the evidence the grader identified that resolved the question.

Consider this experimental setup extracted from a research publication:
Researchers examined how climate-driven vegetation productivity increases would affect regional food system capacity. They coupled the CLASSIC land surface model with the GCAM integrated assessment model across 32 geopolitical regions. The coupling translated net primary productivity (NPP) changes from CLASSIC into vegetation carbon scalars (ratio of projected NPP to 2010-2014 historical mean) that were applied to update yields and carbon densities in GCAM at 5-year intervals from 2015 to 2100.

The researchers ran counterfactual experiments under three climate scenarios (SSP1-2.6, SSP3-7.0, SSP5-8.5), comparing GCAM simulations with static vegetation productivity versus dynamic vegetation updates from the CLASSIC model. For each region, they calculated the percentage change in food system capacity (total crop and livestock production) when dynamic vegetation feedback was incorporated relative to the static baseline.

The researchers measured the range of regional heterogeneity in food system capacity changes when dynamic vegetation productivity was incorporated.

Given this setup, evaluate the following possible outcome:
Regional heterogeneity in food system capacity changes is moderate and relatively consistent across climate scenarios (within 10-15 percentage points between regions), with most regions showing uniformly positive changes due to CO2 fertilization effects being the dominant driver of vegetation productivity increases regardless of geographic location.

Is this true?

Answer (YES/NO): NO